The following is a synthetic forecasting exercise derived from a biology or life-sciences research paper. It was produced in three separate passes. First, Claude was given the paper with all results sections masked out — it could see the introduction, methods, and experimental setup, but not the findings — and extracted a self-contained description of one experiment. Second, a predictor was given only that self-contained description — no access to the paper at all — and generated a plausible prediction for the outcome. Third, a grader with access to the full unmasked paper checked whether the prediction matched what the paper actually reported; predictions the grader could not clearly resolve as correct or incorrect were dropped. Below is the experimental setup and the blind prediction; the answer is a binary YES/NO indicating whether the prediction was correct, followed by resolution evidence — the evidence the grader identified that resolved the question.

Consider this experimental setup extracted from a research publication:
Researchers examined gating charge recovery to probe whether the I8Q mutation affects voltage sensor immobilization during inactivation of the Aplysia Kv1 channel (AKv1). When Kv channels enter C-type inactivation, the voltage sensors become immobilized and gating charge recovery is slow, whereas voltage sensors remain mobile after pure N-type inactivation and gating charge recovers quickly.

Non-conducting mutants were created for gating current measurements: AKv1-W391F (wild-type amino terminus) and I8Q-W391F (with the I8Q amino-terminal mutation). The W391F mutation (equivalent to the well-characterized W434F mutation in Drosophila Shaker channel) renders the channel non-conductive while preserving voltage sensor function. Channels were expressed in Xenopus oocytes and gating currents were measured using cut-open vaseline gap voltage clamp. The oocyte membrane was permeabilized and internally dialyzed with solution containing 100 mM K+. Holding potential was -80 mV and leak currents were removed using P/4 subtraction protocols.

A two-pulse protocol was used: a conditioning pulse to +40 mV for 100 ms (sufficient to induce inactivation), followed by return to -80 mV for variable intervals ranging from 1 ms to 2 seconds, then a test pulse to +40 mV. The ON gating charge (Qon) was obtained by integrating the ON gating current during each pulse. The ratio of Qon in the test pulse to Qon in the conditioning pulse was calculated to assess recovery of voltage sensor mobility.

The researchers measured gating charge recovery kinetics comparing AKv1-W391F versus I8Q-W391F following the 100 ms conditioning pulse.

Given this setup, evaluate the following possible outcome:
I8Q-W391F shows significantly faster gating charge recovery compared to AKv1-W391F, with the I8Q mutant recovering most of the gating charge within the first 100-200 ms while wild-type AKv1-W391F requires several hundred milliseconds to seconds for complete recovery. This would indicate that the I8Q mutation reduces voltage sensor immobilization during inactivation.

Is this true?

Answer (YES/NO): NO